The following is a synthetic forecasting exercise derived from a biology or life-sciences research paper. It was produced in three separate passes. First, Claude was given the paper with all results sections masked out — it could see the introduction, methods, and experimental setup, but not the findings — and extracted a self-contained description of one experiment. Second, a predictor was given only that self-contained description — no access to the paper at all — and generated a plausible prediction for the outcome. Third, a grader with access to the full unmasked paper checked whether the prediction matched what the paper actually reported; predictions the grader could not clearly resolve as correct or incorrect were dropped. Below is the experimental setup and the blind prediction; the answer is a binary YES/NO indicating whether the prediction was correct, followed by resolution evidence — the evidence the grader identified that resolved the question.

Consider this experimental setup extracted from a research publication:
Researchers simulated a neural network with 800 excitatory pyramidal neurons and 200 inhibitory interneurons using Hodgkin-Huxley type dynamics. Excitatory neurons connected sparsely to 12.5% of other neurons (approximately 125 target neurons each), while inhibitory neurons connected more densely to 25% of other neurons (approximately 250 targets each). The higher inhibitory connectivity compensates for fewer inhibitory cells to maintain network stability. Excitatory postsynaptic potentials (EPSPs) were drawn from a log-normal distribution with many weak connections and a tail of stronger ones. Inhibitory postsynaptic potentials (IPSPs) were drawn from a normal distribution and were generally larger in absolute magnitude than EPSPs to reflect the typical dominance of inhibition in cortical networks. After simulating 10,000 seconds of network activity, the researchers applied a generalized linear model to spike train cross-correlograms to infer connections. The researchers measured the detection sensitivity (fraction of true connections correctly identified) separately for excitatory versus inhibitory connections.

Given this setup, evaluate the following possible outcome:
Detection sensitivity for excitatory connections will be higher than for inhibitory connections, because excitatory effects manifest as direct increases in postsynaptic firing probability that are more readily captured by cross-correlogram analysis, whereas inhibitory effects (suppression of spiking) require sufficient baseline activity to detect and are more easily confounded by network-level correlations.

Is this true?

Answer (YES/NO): NO